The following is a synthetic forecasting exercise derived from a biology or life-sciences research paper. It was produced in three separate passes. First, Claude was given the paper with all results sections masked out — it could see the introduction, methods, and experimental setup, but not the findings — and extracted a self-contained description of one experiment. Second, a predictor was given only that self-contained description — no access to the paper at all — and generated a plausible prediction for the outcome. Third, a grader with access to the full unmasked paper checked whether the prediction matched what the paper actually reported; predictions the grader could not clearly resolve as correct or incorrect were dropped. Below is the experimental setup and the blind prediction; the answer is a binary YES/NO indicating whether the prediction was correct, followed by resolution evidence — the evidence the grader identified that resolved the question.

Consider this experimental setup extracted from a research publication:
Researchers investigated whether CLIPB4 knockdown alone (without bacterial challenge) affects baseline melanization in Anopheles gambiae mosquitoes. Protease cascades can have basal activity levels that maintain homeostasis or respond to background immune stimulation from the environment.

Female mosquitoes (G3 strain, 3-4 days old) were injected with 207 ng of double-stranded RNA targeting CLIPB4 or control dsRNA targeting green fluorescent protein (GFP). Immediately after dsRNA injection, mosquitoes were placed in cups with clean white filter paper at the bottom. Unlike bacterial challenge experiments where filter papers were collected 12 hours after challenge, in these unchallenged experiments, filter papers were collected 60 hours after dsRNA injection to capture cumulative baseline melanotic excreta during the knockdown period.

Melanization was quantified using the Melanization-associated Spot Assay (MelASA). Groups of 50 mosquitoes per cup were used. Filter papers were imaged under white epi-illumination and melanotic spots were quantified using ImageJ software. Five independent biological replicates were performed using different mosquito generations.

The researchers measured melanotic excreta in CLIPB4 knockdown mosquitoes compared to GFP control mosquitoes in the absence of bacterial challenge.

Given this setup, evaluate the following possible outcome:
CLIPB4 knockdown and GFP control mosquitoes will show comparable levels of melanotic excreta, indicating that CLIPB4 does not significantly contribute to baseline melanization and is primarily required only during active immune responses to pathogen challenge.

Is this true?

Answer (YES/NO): YES